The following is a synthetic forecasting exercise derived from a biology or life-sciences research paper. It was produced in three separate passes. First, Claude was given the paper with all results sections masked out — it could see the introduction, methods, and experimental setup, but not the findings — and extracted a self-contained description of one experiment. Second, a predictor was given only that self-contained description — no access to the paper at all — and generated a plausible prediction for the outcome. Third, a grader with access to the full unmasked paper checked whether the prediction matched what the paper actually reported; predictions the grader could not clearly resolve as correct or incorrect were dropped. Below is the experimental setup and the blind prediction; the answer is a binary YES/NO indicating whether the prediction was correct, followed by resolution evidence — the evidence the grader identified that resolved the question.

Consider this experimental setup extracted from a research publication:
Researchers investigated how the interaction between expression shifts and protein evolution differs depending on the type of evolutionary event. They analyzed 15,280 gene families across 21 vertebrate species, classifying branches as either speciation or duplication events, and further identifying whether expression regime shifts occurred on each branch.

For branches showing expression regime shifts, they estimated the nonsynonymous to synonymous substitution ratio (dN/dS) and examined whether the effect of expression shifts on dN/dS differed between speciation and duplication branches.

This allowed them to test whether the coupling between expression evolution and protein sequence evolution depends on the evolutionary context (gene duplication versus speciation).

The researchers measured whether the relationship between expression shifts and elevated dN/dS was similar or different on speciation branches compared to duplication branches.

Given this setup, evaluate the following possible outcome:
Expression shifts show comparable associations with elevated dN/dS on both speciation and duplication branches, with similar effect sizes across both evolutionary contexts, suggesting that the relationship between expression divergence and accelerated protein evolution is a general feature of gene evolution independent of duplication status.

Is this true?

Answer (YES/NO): NO